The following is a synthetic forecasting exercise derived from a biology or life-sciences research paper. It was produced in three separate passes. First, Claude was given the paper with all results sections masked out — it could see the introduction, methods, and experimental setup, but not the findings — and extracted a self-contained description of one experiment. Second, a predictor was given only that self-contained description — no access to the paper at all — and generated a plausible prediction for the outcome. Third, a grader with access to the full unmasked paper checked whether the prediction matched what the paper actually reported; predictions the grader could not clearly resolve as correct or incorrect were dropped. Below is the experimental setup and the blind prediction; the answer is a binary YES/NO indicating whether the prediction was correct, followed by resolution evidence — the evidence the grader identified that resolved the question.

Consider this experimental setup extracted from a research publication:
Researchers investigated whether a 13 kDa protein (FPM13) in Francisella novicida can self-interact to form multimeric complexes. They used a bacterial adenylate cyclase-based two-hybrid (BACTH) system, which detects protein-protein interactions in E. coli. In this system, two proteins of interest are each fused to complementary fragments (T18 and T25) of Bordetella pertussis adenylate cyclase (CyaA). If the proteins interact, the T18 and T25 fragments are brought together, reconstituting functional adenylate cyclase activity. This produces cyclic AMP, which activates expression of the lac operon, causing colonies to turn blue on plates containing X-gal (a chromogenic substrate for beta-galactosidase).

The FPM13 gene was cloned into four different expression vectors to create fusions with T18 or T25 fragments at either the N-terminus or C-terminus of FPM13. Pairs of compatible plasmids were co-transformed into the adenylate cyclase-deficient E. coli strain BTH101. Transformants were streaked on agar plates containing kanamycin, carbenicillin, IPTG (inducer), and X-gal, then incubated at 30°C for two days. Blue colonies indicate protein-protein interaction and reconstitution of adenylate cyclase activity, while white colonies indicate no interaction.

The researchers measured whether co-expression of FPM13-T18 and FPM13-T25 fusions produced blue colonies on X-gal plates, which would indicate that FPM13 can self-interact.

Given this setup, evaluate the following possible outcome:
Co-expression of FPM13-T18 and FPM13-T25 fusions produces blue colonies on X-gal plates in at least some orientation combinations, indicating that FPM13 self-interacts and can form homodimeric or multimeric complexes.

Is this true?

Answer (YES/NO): YES